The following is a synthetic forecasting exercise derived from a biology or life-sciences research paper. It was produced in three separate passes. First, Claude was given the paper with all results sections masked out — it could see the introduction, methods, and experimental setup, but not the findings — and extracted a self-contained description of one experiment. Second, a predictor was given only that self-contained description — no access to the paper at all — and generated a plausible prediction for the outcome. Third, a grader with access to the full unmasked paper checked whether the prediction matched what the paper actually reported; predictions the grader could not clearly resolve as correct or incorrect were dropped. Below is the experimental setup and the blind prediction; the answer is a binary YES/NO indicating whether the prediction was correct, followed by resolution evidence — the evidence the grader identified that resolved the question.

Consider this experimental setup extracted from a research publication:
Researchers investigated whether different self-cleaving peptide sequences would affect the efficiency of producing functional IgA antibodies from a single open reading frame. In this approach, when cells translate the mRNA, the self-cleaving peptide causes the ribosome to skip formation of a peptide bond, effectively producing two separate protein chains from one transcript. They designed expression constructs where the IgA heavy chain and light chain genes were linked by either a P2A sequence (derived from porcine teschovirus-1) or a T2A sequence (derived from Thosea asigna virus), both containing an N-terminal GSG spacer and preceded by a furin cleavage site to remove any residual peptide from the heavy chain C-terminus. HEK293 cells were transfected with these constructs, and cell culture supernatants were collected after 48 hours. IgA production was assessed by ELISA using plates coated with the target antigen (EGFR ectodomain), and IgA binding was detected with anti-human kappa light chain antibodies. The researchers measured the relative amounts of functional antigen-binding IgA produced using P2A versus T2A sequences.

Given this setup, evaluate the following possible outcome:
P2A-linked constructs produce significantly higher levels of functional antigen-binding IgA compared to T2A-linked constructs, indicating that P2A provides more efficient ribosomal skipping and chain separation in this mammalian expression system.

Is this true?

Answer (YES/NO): YES